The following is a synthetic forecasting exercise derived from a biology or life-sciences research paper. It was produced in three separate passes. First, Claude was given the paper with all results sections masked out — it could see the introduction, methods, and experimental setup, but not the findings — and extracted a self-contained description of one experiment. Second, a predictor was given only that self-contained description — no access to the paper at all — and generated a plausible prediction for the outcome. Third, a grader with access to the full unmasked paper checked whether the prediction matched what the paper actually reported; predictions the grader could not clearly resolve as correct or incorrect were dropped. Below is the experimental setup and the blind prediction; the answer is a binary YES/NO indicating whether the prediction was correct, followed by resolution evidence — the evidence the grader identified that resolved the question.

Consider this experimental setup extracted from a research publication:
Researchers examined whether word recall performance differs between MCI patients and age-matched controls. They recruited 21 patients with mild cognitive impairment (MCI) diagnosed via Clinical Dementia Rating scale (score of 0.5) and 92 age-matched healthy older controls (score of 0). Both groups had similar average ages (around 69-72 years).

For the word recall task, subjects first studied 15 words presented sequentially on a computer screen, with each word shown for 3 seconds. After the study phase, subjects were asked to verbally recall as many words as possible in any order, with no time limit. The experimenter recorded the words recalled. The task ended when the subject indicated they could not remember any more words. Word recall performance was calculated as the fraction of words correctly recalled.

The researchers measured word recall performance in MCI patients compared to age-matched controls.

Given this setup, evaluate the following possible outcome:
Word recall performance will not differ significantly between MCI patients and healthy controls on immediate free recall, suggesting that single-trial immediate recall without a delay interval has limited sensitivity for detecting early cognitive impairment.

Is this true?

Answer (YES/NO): YES